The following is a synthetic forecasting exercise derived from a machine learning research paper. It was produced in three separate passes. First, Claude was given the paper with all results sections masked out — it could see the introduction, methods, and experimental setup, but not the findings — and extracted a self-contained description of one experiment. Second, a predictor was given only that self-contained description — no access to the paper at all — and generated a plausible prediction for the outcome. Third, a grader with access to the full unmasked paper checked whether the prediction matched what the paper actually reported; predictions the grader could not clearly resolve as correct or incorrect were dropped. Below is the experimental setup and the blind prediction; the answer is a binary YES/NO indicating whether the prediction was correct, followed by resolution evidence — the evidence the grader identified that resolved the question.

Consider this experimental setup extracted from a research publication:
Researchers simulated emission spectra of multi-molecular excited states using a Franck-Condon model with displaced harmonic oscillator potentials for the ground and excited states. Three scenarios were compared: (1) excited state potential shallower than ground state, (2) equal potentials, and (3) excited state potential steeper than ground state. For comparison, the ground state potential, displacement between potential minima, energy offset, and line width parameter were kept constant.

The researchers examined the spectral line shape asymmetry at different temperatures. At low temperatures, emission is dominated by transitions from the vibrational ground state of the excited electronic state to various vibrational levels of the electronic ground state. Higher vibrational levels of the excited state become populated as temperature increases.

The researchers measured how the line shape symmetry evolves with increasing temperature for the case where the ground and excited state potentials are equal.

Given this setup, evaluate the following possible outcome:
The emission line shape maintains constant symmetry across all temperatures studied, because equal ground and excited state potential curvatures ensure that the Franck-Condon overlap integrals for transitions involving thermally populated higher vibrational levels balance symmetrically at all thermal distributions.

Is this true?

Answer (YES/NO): NO